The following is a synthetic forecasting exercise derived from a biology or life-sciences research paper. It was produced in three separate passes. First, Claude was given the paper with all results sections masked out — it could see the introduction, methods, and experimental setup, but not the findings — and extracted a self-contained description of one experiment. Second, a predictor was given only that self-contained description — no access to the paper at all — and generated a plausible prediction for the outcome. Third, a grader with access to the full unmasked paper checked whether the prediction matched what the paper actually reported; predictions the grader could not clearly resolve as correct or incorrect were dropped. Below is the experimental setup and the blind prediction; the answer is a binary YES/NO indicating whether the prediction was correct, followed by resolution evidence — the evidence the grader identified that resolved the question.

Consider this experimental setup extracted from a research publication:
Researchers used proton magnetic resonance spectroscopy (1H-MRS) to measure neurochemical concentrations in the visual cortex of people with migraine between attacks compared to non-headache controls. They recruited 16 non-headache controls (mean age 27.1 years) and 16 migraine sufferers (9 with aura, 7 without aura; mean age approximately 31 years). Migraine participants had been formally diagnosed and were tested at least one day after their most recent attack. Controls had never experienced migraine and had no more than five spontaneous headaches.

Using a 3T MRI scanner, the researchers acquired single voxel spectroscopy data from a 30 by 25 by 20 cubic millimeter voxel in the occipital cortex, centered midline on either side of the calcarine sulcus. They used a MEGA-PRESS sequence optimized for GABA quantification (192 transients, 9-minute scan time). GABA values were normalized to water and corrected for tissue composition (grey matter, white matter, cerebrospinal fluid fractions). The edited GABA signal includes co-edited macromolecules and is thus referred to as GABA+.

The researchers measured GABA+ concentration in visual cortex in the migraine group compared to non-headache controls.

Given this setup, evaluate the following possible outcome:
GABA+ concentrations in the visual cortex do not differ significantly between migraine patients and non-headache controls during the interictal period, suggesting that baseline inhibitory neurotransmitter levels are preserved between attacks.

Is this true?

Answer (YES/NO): YES